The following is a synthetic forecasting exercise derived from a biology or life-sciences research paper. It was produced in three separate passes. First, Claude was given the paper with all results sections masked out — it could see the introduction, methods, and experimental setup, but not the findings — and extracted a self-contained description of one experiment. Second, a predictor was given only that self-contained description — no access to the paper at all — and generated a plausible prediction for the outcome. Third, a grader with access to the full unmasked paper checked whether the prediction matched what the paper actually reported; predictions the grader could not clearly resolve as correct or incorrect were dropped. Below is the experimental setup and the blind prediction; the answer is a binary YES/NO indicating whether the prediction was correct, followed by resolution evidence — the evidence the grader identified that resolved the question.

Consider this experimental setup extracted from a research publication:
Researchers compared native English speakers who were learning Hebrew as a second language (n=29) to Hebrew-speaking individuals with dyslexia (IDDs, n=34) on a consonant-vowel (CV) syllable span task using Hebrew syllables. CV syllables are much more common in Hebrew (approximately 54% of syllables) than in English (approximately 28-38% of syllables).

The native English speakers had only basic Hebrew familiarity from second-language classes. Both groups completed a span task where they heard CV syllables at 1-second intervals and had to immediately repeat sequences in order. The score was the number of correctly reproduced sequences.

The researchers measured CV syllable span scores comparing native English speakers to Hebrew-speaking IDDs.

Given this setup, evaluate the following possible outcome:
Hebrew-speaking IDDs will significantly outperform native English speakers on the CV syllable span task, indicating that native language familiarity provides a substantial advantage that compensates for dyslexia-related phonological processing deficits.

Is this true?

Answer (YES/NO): YES